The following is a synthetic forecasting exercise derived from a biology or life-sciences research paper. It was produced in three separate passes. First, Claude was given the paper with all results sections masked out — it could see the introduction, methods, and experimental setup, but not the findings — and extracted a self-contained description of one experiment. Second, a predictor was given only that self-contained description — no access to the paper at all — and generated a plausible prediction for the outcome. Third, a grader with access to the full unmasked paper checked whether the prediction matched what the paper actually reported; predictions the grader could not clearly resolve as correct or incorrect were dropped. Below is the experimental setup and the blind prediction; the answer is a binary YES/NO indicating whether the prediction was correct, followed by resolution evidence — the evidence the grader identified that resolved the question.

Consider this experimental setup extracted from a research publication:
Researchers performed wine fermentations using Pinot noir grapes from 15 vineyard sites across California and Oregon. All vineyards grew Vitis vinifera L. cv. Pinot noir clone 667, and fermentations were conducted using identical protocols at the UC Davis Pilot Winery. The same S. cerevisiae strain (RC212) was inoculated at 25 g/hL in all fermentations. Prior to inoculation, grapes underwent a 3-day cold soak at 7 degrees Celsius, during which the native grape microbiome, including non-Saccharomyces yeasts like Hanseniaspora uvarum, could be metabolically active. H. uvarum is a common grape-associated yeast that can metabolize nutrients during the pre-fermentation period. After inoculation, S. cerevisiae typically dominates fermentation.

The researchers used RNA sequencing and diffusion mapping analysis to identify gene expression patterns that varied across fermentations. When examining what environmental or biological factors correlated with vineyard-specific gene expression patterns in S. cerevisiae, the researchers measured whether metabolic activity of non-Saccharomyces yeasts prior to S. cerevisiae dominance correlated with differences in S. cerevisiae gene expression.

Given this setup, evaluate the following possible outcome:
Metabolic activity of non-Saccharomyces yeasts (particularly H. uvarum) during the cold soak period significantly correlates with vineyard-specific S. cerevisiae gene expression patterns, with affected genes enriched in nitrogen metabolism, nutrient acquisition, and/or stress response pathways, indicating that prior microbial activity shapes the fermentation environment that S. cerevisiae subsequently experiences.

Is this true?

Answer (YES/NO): NO